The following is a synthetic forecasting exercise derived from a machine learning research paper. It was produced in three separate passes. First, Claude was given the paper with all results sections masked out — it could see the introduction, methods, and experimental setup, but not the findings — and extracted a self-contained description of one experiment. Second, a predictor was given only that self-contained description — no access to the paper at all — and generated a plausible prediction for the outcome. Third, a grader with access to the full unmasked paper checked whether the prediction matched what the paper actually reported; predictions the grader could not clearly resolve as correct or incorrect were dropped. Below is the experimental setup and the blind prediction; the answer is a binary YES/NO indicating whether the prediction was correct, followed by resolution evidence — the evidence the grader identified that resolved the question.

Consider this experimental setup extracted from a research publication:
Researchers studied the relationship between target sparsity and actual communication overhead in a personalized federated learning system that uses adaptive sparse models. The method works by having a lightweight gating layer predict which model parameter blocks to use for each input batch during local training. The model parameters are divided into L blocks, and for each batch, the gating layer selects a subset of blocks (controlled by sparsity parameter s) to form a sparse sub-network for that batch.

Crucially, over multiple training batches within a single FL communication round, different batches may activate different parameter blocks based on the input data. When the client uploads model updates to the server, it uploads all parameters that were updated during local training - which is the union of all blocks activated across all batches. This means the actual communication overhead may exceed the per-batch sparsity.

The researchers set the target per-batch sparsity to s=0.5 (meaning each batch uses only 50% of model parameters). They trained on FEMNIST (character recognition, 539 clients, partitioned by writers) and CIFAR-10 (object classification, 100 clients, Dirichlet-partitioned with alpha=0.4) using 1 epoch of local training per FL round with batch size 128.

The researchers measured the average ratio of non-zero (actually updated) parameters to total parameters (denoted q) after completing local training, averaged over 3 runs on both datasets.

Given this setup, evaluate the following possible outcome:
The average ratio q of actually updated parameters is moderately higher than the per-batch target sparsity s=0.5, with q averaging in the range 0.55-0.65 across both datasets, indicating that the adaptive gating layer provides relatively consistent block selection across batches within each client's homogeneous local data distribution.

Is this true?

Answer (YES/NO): NO